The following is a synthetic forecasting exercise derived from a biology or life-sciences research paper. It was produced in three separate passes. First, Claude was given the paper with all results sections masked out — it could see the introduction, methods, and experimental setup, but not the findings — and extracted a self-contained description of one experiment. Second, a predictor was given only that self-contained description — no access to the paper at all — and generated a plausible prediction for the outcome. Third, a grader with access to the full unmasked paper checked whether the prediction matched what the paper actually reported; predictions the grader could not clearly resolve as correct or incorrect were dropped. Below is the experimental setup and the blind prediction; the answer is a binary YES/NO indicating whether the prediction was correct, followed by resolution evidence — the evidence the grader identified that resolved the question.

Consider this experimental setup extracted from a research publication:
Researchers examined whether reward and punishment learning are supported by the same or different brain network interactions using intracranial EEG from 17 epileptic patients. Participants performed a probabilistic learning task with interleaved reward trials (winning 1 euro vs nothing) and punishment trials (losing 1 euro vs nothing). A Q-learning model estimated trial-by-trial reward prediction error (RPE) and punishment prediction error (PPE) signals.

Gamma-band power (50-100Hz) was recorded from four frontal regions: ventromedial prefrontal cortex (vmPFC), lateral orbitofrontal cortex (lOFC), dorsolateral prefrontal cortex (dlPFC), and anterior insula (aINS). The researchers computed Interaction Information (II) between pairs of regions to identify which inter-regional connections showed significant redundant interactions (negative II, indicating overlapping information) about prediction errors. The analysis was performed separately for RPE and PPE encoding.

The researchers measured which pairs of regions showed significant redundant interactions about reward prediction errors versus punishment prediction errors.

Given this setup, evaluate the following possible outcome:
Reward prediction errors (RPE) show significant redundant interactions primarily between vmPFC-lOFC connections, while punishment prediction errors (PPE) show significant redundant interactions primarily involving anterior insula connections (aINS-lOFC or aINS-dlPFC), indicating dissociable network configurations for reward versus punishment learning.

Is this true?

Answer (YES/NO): YES